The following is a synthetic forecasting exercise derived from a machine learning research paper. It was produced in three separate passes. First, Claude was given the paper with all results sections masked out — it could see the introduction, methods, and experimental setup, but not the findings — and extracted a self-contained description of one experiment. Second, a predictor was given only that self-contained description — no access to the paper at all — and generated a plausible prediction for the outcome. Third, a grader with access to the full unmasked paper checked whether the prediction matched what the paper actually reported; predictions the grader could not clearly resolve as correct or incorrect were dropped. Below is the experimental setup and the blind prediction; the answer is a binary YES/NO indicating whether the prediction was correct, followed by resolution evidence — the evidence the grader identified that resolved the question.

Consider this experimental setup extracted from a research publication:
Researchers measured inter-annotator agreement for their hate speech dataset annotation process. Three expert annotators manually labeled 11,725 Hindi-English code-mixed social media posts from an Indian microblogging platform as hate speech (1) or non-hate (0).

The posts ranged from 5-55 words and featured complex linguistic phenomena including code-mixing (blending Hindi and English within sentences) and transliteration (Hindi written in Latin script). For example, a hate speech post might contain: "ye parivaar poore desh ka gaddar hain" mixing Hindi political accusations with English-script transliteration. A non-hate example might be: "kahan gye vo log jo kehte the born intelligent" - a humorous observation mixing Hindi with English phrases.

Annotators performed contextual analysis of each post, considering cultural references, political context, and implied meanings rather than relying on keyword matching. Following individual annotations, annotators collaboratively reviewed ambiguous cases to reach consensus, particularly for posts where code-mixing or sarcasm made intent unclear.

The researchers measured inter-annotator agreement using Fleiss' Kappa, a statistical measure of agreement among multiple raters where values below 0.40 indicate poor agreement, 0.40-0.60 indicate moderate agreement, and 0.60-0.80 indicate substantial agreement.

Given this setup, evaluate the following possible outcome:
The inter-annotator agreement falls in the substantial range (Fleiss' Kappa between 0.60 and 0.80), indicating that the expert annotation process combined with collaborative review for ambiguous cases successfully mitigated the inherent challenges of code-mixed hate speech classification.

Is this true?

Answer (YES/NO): YES